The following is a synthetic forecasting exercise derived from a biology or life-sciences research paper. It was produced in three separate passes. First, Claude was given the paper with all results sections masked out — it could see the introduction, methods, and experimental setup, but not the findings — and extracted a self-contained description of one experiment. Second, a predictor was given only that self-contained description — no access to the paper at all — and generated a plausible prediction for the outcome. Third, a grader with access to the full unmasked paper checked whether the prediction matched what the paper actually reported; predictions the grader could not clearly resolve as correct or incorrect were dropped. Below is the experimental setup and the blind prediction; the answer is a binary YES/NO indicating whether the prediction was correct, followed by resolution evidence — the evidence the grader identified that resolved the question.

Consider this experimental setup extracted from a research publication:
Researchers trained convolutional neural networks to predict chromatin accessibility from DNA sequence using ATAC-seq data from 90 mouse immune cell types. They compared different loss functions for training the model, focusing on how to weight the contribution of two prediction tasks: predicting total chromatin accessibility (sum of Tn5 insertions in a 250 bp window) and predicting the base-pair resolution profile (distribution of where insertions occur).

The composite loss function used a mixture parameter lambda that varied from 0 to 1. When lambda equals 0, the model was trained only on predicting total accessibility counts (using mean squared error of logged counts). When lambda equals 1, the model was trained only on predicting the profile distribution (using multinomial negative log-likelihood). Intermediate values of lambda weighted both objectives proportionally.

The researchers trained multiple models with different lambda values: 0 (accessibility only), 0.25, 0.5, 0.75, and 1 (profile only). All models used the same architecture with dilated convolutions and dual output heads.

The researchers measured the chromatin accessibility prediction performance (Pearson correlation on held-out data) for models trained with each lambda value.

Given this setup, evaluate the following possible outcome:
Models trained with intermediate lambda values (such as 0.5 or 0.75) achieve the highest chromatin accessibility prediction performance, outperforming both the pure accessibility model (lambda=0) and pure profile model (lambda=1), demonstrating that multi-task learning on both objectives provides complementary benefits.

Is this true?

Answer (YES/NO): NO